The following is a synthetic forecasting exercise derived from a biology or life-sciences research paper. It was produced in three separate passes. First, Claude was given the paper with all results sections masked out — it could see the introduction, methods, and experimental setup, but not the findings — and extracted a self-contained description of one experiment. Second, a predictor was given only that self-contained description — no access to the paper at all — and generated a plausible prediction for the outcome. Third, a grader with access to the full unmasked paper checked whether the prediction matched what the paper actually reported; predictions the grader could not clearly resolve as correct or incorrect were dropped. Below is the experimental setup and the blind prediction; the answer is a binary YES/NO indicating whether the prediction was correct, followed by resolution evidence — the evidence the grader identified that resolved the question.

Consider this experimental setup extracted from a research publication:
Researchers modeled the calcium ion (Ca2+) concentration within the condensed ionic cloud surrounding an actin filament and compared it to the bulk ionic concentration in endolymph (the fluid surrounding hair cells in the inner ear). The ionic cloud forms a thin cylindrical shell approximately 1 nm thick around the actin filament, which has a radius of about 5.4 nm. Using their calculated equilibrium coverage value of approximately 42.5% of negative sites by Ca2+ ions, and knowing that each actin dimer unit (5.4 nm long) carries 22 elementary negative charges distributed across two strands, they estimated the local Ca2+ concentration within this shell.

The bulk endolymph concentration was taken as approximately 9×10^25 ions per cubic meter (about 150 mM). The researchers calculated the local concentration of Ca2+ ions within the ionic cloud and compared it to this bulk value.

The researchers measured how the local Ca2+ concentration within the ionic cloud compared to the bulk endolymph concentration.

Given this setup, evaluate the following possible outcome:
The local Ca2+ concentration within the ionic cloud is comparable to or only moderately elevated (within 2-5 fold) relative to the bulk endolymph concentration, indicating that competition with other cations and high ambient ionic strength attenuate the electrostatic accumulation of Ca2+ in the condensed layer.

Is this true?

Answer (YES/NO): YES